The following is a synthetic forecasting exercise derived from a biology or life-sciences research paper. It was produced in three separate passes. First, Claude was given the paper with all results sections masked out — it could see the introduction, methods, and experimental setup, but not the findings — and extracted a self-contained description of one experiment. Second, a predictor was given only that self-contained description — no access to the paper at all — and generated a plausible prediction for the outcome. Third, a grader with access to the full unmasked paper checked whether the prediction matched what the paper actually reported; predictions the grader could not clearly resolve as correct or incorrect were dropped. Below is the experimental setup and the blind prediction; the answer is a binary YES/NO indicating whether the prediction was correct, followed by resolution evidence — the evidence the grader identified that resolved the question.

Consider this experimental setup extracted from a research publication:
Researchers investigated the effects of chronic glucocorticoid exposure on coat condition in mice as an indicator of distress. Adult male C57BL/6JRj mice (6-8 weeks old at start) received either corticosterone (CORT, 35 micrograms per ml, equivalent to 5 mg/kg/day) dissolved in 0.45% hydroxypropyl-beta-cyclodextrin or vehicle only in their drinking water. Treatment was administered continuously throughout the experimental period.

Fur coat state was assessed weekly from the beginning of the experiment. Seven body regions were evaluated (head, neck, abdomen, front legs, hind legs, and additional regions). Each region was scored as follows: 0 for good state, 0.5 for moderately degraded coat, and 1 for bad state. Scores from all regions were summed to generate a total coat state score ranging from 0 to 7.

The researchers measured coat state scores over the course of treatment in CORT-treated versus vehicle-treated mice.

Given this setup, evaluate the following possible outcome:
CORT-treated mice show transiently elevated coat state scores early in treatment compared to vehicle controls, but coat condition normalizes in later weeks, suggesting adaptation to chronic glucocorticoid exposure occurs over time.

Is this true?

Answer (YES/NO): NO